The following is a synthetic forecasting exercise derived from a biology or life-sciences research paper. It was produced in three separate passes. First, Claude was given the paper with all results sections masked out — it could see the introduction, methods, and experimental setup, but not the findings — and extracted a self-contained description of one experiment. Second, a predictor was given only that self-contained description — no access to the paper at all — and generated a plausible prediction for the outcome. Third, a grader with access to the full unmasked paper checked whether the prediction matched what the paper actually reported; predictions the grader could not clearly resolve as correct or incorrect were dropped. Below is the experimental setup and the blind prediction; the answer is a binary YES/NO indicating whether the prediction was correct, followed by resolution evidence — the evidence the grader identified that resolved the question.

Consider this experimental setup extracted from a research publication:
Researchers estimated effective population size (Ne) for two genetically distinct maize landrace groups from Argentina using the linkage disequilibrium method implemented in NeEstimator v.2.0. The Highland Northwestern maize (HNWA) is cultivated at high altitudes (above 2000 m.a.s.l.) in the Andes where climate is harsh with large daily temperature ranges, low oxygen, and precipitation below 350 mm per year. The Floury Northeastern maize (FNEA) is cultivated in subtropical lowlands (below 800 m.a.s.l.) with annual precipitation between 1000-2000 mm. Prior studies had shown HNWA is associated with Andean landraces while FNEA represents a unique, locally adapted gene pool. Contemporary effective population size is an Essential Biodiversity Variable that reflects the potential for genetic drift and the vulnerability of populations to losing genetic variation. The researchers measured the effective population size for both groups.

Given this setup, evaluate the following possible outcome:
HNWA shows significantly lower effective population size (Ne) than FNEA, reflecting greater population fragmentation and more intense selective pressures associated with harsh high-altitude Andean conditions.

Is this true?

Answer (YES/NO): NO